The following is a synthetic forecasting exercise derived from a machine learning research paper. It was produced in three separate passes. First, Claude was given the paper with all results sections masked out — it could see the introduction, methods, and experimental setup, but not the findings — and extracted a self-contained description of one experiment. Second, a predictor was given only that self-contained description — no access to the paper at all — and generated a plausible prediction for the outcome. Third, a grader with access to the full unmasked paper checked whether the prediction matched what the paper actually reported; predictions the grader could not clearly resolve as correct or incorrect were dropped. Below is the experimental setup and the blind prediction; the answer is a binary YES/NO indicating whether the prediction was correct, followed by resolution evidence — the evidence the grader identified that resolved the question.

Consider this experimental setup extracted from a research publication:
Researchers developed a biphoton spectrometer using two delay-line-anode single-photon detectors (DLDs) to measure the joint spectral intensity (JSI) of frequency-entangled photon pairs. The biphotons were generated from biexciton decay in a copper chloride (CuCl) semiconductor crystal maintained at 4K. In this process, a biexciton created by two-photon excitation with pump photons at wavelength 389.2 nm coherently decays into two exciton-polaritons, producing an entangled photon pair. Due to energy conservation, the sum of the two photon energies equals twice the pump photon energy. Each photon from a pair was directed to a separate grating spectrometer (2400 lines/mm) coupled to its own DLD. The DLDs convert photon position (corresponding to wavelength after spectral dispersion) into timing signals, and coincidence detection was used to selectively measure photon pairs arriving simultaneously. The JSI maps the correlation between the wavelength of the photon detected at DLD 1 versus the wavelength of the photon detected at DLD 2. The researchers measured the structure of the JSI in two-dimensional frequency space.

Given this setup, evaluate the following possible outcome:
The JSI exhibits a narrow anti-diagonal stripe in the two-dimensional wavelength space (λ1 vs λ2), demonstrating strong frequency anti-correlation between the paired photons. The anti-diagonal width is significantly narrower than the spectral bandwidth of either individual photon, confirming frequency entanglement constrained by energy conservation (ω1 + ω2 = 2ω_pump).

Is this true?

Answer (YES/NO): NO